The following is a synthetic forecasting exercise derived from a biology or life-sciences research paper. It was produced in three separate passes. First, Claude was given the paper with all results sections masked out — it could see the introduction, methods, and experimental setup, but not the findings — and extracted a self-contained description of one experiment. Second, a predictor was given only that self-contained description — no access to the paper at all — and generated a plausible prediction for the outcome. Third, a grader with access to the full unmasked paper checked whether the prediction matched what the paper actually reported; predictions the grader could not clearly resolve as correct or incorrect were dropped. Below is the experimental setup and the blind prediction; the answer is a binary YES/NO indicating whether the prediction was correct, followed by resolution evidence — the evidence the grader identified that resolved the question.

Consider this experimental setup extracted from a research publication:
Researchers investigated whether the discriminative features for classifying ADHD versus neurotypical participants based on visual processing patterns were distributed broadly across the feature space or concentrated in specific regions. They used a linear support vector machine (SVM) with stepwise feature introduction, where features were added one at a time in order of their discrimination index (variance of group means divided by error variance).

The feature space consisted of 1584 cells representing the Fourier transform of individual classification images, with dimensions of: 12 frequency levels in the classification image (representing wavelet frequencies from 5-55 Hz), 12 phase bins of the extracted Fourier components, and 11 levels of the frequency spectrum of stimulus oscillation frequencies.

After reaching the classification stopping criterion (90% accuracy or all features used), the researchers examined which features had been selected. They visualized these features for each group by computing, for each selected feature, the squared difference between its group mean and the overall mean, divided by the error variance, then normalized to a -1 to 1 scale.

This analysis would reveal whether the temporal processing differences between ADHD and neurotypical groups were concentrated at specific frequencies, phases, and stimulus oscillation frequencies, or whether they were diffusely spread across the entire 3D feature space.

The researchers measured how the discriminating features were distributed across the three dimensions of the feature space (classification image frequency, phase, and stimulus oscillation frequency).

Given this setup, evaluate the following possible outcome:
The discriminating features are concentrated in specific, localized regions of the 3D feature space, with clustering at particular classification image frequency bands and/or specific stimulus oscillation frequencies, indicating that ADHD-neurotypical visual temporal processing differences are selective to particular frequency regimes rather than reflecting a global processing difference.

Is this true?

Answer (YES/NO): YES